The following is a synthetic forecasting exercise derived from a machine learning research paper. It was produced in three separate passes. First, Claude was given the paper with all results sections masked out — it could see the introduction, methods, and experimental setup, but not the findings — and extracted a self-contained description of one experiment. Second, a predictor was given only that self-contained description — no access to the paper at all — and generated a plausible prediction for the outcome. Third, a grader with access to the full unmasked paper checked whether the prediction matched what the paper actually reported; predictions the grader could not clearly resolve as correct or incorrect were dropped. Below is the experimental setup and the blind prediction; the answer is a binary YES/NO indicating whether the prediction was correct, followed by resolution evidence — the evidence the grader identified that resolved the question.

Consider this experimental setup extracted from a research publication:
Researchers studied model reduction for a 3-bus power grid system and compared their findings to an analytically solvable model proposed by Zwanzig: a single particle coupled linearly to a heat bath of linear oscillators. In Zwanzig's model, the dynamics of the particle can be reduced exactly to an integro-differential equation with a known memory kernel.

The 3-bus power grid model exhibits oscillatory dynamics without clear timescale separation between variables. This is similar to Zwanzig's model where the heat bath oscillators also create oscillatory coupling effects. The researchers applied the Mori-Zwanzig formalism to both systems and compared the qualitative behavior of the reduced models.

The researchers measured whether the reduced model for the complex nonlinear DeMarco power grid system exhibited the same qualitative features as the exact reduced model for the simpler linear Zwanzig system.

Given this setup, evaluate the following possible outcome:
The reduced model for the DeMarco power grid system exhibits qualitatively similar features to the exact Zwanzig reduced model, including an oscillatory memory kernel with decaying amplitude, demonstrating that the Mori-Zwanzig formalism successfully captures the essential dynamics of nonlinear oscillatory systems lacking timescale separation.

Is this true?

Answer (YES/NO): NO